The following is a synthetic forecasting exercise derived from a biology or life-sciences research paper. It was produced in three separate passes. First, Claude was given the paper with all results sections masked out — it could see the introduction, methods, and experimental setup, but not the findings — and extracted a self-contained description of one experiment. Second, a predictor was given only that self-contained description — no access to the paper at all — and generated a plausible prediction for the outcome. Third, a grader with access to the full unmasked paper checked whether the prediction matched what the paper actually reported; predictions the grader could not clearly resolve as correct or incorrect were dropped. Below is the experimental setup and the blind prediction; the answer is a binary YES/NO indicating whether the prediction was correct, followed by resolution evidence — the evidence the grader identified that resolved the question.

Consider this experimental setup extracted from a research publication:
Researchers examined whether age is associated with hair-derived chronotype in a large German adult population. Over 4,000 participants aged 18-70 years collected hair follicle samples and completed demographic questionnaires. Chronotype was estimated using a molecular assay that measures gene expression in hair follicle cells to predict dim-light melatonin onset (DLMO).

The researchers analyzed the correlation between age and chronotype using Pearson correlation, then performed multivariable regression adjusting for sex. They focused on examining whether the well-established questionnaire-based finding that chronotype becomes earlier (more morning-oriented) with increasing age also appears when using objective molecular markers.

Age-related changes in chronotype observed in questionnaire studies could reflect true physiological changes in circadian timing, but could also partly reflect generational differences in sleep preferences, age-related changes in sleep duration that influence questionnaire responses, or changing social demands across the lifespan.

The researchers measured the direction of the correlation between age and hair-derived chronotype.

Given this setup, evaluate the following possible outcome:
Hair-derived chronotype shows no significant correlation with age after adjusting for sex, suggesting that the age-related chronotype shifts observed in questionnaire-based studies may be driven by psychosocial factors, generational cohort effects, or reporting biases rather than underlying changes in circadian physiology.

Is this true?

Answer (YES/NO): NO